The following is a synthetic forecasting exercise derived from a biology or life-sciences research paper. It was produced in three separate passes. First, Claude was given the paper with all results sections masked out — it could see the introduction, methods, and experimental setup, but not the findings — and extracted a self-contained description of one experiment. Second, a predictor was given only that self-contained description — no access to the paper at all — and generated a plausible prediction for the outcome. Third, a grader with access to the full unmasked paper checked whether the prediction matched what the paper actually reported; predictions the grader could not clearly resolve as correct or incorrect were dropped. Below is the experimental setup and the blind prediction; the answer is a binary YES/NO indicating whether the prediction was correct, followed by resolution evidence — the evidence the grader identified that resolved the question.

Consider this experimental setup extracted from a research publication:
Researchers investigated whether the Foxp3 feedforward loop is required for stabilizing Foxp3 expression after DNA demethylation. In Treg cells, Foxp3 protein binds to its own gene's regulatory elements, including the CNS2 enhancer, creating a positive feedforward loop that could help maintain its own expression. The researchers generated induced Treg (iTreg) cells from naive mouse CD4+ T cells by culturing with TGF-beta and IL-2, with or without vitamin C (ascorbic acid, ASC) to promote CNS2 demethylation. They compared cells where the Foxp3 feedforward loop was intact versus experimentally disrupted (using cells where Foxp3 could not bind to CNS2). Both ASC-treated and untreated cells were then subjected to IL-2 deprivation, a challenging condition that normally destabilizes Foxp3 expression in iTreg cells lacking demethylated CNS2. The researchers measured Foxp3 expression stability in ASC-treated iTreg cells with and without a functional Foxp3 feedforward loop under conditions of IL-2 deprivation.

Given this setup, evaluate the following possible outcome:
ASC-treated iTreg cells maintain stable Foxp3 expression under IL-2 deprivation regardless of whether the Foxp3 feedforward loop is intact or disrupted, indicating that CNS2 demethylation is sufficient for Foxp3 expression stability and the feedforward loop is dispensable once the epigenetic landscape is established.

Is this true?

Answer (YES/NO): YES